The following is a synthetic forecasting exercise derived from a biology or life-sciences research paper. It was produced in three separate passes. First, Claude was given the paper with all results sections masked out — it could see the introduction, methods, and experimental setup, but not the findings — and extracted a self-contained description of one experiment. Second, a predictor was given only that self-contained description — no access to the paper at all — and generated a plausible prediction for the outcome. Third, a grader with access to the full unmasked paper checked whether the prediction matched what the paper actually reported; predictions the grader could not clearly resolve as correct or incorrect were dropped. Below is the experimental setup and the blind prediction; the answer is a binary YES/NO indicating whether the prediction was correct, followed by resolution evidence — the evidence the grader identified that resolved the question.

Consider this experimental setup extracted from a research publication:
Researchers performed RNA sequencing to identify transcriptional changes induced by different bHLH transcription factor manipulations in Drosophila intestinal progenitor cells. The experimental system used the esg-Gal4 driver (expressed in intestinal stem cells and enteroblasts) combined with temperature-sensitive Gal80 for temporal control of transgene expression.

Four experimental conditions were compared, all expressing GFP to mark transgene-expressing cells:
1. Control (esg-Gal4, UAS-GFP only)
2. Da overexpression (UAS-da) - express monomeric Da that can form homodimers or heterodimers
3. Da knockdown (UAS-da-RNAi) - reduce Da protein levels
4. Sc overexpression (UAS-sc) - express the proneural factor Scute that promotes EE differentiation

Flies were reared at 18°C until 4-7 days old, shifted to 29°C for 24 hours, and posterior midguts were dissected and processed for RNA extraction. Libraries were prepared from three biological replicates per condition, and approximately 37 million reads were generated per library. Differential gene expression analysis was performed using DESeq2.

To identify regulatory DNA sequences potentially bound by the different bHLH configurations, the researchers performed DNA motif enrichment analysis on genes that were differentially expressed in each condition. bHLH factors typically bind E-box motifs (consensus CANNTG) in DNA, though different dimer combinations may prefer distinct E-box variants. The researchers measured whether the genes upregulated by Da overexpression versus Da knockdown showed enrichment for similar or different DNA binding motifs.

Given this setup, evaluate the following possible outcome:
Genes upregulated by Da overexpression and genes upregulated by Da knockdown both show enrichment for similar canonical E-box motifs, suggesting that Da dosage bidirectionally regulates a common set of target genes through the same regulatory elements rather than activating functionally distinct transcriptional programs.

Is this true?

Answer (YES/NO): NO